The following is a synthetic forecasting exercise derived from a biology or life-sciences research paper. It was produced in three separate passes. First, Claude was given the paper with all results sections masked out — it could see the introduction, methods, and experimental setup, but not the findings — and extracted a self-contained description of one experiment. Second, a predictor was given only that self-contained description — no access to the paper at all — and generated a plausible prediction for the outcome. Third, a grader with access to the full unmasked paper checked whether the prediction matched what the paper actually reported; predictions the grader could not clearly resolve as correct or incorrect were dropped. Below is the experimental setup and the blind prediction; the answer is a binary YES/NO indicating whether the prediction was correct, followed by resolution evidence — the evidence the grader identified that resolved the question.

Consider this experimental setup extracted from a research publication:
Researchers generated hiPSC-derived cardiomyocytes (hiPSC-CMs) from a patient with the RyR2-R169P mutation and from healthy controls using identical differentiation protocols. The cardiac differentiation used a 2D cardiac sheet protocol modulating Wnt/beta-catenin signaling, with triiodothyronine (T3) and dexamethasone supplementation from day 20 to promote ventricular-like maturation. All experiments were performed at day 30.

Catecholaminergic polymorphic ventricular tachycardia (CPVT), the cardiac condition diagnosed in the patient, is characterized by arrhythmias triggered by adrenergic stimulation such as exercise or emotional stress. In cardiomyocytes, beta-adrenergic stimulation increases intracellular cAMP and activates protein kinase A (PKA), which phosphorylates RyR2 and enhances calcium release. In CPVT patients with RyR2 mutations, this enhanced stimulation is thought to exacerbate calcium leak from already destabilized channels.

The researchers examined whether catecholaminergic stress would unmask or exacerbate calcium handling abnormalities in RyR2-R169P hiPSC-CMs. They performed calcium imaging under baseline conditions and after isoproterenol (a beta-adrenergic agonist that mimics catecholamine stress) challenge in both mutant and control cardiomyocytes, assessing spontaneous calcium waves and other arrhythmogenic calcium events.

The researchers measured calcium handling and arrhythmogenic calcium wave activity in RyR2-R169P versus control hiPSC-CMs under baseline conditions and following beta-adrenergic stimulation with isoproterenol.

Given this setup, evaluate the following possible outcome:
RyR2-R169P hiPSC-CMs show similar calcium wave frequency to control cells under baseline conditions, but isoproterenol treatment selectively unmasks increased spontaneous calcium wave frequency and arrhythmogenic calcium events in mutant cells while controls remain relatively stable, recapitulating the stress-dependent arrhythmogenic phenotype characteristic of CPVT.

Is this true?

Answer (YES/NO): NO